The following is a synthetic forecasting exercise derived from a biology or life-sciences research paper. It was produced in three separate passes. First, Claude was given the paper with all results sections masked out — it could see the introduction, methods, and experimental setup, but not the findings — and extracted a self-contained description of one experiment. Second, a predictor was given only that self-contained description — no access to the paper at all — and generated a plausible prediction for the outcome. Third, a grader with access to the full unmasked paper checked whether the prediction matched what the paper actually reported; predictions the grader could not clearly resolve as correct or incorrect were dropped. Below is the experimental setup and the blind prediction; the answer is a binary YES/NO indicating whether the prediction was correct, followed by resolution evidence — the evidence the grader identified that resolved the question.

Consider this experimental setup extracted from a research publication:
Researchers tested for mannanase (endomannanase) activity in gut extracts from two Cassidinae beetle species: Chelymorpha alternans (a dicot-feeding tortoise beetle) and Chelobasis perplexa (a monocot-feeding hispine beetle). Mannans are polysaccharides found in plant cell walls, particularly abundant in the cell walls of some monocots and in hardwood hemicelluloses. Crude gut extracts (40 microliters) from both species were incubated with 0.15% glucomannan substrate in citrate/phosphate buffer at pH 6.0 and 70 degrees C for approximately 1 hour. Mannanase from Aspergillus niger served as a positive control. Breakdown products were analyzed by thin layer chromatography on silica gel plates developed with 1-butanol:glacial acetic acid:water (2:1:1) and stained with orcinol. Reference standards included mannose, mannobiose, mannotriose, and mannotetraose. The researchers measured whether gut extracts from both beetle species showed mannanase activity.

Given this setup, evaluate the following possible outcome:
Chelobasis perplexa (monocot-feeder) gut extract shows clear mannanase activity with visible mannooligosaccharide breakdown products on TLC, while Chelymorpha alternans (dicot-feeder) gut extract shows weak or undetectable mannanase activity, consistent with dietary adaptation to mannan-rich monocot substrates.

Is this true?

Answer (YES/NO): YES